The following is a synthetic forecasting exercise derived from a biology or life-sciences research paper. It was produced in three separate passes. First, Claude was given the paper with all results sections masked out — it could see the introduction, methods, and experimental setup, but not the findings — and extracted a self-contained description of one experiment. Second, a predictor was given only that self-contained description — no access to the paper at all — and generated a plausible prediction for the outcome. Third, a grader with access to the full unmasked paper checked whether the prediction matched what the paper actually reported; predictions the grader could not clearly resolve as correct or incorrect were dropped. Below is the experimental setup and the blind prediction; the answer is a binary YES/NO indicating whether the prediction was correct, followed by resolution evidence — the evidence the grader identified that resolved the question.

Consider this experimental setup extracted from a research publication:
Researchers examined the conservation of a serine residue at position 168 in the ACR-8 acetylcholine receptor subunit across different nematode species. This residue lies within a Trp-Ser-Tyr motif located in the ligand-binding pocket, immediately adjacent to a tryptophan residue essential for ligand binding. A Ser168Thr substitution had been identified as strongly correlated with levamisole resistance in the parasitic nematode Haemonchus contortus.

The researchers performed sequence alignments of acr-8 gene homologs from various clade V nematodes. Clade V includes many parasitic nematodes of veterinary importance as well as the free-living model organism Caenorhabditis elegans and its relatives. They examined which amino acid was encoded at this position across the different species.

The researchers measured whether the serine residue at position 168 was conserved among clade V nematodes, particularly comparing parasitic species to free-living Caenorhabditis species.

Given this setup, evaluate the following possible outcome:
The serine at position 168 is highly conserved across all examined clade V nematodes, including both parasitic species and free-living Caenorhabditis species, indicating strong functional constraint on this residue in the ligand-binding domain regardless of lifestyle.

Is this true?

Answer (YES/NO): NO